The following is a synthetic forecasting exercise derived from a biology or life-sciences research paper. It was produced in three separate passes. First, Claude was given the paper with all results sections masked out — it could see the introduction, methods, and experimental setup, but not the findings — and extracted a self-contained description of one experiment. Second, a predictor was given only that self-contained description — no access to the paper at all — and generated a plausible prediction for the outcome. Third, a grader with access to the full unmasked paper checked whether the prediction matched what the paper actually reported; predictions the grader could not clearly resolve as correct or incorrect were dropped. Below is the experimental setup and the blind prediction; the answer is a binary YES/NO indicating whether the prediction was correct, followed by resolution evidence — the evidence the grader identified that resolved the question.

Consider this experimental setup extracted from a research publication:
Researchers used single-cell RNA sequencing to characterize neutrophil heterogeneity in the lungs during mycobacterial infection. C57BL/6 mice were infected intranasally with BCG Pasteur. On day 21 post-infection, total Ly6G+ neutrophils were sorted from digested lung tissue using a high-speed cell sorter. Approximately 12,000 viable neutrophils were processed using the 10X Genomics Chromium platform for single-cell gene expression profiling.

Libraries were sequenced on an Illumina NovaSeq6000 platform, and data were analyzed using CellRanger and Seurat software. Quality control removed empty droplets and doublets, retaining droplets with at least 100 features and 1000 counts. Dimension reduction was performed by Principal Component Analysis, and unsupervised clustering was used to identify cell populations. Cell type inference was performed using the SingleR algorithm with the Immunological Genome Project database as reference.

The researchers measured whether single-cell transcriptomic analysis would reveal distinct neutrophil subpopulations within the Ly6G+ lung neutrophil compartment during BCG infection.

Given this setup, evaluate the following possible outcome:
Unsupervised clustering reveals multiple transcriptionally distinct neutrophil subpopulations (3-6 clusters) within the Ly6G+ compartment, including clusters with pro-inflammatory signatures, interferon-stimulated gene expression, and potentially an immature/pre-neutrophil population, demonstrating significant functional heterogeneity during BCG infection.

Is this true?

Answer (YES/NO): NO